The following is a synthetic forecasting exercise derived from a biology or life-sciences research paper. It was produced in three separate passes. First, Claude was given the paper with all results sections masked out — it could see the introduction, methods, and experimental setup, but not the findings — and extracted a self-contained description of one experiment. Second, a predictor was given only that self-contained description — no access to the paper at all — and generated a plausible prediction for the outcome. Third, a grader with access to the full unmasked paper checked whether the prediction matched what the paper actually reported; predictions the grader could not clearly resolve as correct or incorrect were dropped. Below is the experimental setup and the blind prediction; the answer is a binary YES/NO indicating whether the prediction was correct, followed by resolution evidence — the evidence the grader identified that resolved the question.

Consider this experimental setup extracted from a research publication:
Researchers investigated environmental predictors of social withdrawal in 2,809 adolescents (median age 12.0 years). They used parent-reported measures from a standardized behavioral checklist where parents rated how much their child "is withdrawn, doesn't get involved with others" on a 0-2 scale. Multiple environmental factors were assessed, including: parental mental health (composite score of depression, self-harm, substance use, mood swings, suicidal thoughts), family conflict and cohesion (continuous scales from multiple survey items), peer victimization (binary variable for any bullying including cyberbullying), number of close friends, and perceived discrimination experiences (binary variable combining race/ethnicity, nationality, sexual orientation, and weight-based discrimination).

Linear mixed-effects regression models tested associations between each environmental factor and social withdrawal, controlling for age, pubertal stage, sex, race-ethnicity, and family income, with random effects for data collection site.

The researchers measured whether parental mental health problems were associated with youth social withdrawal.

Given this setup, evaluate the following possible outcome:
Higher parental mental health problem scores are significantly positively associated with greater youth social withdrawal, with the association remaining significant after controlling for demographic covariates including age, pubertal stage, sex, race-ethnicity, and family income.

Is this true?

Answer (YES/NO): YES